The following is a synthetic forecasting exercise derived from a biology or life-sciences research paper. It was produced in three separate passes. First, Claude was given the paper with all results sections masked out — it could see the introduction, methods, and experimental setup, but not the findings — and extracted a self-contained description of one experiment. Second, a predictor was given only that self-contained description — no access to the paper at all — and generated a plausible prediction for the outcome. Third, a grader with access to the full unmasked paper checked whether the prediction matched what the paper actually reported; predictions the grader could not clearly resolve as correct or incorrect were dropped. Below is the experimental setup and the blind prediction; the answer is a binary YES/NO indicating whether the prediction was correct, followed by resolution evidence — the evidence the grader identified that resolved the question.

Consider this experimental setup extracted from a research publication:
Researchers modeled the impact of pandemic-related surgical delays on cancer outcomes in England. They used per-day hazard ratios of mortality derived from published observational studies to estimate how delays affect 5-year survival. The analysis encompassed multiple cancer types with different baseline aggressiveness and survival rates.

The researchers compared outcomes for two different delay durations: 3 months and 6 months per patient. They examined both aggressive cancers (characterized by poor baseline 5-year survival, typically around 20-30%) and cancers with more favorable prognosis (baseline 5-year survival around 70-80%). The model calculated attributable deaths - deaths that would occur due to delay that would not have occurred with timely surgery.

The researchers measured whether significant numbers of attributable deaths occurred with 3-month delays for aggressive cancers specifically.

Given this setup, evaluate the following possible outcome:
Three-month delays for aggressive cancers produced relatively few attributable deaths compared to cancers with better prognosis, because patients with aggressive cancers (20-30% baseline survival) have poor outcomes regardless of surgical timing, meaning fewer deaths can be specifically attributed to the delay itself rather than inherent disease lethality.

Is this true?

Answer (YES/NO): NO